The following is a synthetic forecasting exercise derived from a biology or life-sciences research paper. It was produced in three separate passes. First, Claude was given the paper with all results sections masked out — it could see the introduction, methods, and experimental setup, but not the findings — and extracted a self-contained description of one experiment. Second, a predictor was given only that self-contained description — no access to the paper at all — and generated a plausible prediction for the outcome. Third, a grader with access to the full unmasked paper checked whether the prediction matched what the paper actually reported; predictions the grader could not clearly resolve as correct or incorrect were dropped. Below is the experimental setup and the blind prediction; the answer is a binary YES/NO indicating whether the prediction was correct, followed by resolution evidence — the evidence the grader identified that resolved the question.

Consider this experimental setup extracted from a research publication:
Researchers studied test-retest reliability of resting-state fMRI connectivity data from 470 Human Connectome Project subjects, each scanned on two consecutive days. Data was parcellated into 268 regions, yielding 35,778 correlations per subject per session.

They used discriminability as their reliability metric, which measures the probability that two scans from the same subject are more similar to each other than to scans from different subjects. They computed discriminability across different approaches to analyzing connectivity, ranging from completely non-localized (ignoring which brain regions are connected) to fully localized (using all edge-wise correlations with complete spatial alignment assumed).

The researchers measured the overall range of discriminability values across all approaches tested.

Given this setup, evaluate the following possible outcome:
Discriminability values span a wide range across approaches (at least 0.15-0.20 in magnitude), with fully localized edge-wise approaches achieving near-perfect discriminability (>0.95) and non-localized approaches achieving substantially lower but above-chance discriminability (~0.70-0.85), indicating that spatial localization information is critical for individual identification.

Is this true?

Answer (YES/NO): NO